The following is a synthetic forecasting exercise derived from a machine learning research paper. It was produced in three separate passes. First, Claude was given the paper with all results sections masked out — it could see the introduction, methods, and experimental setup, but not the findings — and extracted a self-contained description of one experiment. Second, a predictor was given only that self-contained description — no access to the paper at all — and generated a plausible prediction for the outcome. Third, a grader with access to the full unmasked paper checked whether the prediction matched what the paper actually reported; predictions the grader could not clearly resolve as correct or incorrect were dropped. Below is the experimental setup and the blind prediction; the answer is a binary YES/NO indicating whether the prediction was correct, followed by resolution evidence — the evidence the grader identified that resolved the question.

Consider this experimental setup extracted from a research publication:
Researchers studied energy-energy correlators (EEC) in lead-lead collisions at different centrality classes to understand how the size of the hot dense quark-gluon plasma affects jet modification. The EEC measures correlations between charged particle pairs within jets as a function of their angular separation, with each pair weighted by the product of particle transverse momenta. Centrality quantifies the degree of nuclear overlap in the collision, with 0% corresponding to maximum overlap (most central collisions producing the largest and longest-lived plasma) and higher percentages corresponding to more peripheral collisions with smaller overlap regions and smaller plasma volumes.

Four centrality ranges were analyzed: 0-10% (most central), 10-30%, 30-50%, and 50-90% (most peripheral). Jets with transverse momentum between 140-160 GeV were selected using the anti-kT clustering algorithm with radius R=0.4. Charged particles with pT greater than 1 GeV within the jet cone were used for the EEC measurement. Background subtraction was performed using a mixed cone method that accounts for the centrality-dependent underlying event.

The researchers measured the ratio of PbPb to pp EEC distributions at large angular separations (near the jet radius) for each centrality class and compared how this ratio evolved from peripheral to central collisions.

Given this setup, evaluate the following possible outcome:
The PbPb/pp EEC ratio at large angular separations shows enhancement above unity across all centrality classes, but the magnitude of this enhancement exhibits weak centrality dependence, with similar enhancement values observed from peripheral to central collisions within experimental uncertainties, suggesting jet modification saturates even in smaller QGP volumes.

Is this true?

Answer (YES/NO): NO